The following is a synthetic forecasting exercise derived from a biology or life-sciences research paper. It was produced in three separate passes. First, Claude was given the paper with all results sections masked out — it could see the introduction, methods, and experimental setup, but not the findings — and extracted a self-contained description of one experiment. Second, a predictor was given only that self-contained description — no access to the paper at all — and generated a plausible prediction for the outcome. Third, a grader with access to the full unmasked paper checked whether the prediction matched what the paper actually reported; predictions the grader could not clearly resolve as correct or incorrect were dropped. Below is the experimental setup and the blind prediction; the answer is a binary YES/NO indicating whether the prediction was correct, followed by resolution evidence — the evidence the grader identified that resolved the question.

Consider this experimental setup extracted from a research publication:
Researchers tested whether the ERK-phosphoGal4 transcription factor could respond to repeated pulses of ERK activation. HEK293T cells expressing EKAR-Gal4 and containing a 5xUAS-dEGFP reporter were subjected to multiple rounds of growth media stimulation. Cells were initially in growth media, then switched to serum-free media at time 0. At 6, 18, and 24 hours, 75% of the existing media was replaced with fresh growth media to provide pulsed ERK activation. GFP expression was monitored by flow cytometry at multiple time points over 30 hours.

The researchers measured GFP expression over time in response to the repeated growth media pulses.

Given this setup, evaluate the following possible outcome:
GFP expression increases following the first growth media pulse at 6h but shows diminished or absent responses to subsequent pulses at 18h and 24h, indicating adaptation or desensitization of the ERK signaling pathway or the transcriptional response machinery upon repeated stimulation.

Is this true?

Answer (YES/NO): NO